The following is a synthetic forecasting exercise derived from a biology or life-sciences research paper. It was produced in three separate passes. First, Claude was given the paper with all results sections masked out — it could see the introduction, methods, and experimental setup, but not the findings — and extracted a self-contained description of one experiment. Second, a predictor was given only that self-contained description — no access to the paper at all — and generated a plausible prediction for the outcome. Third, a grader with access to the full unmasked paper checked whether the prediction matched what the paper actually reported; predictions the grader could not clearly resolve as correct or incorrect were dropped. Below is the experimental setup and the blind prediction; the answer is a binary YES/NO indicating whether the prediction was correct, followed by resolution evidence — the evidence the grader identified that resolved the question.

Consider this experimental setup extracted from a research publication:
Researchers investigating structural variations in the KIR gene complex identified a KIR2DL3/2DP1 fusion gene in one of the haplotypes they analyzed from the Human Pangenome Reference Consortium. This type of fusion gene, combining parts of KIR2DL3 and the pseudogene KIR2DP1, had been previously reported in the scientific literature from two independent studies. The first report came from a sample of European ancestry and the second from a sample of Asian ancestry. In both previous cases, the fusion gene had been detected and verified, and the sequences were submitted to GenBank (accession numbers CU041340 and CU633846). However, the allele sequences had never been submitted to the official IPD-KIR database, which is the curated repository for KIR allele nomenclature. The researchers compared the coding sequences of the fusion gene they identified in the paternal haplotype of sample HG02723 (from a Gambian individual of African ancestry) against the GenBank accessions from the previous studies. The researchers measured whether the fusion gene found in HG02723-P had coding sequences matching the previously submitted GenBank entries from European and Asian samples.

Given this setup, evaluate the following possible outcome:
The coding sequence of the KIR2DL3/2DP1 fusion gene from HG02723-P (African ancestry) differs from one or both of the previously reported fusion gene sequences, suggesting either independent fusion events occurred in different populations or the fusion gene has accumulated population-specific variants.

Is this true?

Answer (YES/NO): NO